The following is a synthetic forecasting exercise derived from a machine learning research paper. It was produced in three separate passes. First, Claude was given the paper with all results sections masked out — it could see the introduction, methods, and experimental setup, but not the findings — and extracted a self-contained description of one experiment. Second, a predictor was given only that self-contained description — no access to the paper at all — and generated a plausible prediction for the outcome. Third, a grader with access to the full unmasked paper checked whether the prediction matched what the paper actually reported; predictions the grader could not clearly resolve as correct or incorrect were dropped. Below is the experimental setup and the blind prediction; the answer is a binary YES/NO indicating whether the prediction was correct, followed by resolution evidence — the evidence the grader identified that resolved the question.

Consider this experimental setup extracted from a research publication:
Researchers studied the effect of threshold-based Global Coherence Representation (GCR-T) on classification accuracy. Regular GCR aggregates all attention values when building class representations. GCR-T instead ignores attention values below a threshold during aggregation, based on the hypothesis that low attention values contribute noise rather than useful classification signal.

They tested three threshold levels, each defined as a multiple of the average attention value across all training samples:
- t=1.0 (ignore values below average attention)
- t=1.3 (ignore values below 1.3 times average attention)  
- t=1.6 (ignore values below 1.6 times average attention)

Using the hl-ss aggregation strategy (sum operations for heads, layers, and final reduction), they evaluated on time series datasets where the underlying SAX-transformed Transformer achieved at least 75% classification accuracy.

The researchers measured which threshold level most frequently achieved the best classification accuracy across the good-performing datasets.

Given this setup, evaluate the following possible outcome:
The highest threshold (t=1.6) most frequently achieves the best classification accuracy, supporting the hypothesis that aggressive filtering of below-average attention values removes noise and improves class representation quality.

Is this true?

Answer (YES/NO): NO